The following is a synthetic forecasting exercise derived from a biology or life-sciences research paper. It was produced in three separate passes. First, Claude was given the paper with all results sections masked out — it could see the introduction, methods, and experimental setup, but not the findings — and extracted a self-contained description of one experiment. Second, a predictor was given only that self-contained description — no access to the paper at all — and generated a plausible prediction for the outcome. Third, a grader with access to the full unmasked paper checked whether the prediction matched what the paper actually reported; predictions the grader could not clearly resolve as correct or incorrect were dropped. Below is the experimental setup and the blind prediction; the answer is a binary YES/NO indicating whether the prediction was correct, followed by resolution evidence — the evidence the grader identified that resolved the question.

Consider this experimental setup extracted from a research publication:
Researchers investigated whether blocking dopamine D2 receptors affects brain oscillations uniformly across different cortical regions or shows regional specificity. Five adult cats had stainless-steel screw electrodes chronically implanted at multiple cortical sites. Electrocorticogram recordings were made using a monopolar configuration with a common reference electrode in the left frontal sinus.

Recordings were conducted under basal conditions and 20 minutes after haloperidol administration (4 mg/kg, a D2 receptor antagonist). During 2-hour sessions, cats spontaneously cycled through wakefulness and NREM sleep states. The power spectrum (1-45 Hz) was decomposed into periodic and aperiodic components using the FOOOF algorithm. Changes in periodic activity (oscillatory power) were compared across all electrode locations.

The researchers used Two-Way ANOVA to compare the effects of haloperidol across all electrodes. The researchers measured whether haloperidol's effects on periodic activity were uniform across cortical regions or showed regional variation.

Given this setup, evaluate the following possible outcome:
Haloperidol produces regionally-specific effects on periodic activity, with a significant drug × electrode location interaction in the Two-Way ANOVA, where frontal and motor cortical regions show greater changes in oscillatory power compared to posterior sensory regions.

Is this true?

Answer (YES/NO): NO